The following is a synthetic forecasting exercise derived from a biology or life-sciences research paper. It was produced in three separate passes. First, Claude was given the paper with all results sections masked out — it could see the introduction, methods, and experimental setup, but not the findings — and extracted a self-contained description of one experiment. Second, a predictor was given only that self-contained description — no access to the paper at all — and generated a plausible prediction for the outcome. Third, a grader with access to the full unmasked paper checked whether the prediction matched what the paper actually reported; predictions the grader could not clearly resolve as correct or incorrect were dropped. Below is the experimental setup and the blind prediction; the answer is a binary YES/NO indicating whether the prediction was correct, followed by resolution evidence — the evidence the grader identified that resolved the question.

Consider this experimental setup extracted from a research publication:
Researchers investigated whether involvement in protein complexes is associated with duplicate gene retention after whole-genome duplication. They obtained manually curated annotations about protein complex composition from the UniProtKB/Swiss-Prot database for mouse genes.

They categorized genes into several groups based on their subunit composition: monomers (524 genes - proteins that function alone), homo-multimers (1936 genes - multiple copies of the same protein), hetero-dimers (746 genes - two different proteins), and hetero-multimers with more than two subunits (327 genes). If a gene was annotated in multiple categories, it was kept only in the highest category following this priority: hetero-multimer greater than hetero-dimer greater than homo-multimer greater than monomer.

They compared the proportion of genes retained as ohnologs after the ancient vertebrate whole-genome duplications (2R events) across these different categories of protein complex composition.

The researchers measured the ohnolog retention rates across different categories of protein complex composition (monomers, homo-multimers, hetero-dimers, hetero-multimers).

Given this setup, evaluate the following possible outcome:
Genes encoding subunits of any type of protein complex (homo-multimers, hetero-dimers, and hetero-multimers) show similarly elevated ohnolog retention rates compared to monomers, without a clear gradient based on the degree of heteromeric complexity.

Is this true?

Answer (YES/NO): NO